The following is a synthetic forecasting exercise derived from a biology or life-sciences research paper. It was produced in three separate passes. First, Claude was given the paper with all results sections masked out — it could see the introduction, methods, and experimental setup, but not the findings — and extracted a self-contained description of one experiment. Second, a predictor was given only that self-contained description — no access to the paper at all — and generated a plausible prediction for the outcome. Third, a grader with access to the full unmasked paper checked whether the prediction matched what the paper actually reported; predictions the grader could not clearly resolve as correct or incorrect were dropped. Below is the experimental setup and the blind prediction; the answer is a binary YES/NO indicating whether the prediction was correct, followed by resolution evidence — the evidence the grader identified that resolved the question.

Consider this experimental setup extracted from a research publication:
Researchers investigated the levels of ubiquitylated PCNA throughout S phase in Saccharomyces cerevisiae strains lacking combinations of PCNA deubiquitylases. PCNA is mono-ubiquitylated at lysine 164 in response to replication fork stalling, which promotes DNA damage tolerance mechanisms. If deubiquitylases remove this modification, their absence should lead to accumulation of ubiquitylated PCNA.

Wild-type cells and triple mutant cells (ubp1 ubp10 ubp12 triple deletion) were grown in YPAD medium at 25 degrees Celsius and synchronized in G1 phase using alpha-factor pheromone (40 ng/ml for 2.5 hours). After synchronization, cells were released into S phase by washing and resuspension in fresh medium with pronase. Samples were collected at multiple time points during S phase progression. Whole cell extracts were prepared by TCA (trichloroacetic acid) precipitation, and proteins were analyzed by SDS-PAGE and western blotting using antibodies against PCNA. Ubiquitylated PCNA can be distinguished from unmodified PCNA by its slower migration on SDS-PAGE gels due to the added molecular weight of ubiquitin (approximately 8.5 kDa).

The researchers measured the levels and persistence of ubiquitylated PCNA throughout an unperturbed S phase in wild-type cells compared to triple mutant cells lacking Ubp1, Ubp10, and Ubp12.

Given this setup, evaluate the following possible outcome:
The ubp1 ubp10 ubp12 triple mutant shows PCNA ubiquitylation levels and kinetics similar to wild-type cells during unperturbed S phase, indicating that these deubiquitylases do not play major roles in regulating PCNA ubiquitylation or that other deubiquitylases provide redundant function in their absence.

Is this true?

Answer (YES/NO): NO